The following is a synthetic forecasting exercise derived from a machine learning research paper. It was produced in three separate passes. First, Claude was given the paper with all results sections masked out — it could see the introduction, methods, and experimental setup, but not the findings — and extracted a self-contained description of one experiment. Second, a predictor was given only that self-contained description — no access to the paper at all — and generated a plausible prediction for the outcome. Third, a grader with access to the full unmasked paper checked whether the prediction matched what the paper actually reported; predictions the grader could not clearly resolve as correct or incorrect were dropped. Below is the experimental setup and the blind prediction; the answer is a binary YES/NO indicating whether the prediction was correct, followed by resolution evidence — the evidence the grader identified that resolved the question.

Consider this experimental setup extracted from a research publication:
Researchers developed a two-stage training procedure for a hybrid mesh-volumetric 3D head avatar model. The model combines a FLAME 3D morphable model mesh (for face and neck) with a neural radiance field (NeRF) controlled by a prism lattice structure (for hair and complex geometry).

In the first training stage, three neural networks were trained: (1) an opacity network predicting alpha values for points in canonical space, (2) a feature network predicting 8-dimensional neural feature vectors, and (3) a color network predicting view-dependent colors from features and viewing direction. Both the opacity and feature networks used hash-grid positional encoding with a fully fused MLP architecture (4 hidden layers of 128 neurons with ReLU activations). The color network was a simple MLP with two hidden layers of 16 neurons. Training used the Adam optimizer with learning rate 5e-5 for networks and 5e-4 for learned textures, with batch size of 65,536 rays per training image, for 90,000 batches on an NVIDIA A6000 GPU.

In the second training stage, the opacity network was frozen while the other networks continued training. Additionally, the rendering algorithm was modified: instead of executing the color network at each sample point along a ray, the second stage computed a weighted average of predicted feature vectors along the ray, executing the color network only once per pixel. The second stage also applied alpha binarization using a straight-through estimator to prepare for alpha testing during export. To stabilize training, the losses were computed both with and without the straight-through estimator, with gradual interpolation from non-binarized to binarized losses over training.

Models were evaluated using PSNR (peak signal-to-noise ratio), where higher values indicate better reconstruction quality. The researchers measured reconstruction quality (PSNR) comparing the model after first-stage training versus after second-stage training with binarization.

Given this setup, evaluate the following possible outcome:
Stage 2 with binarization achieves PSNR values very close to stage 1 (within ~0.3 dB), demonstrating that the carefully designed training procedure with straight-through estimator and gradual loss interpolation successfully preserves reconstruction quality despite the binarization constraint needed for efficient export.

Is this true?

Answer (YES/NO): NO